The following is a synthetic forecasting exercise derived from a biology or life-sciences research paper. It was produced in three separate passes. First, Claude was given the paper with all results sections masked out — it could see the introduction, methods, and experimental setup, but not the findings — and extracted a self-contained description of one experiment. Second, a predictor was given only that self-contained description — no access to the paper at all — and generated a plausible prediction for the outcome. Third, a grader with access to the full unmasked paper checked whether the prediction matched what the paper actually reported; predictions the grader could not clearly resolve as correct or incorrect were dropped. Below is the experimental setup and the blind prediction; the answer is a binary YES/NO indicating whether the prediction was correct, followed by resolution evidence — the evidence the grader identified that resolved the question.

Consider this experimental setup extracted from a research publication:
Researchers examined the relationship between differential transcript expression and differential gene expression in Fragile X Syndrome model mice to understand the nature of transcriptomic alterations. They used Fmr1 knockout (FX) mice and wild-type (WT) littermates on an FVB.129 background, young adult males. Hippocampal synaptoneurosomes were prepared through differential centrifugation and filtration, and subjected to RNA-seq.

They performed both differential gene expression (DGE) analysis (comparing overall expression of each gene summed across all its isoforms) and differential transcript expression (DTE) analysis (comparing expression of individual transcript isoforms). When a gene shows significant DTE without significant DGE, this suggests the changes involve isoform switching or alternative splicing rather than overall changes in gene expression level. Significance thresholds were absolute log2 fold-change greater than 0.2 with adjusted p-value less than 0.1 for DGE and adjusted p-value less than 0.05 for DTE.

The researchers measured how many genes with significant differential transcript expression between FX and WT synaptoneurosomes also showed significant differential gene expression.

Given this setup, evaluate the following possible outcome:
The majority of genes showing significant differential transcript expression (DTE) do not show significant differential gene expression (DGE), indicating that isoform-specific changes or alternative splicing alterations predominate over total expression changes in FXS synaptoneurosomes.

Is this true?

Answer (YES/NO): YES